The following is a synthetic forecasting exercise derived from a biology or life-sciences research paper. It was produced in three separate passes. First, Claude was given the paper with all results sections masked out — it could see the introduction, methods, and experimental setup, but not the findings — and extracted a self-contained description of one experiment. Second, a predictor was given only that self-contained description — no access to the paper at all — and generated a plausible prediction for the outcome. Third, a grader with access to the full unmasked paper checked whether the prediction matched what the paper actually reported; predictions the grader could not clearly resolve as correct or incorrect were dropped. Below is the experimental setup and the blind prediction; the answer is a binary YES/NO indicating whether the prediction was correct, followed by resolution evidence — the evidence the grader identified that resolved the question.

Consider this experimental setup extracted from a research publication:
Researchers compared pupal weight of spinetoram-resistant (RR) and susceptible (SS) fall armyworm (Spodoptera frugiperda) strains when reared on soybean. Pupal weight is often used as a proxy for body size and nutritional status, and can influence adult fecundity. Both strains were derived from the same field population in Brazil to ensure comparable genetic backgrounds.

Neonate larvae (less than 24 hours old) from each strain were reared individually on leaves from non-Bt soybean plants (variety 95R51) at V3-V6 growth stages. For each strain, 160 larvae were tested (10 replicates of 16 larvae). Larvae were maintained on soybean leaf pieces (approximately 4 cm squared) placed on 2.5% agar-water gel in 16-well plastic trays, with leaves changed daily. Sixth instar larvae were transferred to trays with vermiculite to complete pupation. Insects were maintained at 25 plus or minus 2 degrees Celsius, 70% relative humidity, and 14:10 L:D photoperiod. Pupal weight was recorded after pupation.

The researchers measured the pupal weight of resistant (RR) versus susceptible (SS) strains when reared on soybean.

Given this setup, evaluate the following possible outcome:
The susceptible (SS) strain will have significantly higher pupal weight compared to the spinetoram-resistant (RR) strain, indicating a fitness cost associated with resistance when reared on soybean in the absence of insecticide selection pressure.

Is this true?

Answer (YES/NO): NO